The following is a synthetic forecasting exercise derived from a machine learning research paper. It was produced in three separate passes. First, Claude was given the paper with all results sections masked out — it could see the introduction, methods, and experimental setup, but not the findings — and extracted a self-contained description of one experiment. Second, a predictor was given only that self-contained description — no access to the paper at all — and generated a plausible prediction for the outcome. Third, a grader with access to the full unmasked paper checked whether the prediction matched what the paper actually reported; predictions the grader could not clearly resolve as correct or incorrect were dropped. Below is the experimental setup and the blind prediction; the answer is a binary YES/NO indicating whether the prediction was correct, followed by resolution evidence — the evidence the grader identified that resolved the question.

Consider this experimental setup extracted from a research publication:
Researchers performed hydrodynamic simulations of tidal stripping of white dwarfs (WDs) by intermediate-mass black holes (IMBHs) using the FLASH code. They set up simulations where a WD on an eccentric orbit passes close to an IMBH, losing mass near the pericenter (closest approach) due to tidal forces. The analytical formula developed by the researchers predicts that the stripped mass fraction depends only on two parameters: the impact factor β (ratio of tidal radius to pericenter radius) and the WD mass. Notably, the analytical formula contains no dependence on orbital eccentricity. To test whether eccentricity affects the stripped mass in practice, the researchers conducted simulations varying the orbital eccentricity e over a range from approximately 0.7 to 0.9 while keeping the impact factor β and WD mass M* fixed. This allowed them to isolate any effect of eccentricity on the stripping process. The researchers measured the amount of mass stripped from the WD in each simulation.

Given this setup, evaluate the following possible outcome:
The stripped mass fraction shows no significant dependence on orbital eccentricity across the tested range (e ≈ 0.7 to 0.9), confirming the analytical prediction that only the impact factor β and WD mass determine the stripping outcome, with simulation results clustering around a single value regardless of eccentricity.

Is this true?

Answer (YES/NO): NO